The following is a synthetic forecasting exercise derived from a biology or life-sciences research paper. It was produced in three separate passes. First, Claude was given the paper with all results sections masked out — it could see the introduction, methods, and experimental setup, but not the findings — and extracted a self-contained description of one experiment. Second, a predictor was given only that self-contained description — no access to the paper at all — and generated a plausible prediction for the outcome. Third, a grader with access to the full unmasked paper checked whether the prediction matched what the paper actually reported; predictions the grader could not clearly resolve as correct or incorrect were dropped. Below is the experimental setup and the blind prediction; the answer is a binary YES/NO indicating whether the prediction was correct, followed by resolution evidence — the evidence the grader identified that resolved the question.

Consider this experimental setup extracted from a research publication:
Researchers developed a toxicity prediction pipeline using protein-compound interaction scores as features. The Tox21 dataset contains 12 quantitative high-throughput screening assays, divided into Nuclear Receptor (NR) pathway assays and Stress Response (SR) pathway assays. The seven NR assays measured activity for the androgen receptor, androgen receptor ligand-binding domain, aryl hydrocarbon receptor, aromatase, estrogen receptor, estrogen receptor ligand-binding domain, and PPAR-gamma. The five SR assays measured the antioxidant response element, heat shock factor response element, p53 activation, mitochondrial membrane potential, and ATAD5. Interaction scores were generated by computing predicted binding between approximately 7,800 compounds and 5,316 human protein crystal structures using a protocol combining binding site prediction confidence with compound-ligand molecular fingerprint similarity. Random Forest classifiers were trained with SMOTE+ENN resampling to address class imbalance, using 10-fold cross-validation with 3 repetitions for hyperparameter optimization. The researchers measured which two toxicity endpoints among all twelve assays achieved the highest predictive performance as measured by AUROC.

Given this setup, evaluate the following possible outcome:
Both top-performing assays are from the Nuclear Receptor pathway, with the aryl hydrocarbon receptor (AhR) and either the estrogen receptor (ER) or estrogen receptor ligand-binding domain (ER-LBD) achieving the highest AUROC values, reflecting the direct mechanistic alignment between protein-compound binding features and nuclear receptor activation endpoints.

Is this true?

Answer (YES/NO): NO